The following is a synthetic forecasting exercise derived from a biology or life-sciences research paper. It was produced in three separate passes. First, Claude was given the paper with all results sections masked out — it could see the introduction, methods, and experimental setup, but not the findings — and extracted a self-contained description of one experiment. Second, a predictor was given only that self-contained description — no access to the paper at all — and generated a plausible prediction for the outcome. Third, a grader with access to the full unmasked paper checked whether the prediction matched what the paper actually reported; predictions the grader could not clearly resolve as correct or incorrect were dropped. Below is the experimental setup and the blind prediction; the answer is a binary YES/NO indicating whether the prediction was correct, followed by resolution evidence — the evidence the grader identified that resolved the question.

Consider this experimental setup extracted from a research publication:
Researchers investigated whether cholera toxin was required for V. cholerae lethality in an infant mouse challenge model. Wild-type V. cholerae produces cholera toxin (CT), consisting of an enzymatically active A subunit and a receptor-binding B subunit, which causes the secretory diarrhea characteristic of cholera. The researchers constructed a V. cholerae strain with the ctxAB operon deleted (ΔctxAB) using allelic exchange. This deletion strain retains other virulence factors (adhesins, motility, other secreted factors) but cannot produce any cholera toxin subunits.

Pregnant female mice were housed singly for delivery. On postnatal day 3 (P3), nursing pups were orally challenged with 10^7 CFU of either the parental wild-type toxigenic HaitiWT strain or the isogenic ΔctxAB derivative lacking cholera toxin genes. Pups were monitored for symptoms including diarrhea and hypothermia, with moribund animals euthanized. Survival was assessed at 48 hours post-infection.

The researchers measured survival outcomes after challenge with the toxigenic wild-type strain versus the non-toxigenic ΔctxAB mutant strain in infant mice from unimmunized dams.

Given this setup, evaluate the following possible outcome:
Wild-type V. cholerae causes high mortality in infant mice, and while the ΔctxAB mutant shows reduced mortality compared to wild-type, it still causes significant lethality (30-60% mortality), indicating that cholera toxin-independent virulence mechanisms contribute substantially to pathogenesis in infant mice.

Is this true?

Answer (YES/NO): NO